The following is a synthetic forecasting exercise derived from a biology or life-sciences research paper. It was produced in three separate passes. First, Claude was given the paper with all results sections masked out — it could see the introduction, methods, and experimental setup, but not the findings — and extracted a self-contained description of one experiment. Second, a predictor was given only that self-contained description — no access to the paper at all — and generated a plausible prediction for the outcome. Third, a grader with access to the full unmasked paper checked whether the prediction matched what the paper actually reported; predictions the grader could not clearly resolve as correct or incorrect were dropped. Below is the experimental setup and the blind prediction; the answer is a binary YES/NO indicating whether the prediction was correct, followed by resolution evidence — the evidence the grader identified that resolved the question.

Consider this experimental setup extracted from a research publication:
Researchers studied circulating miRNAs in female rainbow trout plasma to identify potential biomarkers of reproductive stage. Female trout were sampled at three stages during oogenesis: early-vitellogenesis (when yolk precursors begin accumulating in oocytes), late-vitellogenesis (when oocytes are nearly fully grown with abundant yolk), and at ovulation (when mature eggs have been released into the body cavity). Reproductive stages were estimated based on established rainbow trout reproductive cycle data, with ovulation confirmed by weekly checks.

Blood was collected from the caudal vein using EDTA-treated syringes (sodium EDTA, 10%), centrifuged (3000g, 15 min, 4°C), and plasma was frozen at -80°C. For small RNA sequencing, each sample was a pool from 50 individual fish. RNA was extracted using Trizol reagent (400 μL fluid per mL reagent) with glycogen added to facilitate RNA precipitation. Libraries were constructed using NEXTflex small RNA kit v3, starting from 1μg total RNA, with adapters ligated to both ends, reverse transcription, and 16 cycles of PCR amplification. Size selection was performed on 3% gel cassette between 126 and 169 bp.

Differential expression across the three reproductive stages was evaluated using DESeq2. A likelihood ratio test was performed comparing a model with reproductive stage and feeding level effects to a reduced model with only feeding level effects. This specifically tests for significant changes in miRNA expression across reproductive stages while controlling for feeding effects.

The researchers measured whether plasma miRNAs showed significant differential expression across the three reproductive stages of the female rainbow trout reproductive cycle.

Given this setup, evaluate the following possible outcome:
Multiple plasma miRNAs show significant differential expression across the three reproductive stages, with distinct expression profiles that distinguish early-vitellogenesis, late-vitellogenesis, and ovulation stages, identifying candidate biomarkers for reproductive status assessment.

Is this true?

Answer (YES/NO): YES